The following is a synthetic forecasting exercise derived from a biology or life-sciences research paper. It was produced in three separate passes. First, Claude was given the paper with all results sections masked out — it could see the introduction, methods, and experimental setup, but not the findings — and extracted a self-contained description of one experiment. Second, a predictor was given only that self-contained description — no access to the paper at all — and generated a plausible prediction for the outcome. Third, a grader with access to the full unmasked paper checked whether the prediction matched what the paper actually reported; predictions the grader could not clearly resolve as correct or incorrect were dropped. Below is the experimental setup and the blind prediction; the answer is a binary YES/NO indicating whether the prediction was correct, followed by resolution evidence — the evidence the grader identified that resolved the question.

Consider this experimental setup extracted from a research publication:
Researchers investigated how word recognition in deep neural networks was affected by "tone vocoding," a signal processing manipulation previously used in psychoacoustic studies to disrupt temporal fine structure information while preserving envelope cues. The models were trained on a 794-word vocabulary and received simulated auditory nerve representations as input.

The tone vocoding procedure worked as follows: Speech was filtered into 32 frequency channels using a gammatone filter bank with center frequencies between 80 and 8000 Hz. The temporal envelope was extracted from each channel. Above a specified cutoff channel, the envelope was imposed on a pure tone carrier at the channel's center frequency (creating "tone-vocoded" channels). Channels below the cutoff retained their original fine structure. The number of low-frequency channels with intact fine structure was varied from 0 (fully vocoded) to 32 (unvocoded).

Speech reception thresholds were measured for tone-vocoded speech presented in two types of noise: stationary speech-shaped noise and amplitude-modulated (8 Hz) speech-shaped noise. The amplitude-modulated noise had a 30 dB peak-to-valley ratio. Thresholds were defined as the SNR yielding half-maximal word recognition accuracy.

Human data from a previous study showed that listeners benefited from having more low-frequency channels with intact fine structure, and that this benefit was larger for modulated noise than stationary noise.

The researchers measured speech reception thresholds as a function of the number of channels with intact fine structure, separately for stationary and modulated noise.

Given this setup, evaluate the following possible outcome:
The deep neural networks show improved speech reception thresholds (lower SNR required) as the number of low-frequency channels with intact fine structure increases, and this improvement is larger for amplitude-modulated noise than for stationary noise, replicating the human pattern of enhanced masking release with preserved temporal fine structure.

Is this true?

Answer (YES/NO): YES